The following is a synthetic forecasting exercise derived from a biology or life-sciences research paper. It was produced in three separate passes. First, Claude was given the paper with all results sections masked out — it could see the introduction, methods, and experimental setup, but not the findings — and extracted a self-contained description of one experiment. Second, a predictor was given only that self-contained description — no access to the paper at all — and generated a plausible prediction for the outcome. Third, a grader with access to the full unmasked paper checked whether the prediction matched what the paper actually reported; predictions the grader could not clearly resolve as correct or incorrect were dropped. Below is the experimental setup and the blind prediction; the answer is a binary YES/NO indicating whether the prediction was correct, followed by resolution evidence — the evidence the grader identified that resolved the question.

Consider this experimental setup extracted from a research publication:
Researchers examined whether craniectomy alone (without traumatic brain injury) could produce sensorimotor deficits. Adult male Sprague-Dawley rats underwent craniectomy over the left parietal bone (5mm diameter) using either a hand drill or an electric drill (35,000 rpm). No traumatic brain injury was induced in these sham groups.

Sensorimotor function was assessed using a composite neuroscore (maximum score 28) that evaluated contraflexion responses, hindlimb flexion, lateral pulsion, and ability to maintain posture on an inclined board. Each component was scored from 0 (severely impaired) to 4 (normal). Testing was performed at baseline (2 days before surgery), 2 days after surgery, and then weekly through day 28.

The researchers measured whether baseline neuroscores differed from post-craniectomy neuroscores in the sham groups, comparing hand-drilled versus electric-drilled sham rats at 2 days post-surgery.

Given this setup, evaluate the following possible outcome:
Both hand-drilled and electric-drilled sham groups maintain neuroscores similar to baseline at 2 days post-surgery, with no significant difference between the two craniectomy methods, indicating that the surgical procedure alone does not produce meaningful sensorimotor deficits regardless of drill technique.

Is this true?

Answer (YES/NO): NO